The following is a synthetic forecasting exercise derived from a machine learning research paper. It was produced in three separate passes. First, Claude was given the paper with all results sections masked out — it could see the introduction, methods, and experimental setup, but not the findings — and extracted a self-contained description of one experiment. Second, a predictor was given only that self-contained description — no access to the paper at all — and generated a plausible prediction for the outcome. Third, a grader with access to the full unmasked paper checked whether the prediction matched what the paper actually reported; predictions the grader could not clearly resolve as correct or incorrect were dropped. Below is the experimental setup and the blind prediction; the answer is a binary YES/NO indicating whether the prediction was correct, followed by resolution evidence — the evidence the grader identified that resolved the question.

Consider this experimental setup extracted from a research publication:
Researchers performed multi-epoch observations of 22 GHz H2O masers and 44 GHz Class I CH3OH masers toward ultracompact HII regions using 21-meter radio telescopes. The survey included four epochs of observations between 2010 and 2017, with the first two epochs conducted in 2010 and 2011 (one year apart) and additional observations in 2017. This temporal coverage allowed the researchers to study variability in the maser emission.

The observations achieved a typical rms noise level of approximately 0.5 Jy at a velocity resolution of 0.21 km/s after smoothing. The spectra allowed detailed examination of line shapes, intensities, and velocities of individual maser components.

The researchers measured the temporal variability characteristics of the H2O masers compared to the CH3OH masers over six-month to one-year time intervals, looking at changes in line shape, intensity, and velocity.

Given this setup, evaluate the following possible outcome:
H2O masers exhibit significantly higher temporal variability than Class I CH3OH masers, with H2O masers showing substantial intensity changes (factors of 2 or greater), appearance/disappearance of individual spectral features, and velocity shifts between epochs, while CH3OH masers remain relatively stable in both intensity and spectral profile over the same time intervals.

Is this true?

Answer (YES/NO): YES